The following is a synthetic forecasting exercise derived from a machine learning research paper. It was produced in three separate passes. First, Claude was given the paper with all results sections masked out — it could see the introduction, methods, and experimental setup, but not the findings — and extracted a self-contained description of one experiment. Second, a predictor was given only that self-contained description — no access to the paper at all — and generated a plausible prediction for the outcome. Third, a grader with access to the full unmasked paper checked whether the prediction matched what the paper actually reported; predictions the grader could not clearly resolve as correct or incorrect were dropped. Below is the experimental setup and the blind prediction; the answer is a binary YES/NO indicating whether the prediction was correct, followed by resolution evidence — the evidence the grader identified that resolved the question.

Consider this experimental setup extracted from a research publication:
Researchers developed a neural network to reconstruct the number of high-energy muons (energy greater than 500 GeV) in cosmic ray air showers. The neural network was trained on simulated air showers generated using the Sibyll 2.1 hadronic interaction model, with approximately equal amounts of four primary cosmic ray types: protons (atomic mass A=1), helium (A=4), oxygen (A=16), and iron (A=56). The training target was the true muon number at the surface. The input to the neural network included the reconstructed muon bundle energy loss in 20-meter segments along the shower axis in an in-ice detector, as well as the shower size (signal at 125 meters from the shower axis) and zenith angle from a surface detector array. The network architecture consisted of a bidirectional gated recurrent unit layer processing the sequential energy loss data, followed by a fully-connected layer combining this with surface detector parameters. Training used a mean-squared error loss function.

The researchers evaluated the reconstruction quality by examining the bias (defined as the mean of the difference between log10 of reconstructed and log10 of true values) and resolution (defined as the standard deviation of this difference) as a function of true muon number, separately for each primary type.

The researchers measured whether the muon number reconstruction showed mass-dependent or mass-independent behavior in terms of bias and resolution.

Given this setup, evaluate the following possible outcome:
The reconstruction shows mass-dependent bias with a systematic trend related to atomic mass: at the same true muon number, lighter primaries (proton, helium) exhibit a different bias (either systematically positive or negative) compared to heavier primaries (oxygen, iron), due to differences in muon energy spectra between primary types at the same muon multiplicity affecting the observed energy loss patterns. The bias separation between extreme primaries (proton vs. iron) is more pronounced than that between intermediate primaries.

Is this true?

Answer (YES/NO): NO